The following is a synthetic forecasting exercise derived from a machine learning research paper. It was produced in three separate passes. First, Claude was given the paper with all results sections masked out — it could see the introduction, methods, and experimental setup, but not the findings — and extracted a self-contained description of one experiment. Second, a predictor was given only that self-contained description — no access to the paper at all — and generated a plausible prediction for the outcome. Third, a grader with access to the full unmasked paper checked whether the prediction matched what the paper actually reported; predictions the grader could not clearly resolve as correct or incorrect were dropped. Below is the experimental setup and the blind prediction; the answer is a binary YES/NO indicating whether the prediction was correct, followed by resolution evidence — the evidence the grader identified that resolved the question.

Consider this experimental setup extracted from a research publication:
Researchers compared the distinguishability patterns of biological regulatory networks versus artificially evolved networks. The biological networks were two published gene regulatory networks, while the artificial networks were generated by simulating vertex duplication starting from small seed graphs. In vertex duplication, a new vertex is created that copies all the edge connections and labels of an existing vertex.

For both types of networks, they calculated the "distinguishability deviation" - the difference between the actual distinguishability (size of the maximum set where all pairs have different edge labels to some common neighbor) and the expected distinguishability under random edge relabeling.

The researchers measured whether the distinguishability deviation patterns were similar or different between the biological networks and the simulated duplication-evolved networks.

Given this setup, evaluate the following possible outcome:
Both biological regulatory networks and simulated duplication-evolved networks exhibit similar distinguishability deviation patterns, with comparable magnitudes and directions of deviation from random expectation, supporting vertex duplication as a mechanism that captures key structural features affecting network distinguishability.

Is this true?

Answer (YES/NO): YES